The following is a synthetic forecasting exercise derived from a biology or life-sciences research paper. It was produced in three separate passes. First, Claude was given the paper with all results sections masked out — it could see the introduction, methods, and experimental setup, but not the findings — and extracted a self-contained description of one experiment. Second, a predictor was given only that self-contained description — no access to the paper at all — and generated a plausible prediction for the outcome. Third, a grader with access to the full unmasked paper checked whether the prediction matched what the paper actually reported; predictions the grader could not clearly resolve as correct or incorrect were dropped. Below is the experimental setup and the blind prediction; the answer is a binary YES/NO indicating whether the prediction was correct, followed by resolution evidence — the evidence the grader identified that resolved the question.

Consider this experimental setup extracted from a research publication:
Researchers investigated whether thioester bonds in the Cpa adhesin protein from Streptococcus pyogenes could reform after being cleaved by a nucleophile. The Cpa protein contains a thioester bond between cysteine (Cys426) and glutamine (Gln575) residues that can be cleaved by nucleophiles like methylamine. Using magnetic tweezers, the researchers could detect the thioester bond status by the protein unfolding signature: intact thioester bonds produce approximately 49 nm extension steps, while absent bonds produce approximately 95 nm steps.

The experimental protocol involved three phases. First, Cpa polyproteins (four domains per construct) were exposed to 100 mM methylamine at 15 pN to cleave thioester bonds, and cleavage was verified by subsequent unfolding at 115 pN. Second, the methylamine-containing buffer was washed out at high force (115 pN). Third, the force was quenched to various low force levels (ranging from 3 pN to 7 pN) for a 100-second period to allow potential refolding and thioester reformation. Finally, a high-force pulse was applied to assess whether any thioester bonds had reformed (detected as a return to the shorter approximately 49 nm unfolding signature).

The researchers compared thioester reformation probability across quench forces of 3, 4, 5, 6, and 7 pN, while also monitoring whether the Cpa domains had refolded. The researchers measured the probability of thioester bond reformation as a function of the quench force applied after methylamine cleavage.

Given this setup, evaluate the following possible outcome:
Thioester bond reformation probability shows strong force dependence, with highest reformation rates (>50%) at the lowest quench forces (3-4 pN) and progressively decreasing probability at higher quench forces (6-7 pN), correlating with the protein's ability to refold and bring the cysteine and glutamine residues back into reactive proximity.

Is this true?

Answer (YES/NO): YES